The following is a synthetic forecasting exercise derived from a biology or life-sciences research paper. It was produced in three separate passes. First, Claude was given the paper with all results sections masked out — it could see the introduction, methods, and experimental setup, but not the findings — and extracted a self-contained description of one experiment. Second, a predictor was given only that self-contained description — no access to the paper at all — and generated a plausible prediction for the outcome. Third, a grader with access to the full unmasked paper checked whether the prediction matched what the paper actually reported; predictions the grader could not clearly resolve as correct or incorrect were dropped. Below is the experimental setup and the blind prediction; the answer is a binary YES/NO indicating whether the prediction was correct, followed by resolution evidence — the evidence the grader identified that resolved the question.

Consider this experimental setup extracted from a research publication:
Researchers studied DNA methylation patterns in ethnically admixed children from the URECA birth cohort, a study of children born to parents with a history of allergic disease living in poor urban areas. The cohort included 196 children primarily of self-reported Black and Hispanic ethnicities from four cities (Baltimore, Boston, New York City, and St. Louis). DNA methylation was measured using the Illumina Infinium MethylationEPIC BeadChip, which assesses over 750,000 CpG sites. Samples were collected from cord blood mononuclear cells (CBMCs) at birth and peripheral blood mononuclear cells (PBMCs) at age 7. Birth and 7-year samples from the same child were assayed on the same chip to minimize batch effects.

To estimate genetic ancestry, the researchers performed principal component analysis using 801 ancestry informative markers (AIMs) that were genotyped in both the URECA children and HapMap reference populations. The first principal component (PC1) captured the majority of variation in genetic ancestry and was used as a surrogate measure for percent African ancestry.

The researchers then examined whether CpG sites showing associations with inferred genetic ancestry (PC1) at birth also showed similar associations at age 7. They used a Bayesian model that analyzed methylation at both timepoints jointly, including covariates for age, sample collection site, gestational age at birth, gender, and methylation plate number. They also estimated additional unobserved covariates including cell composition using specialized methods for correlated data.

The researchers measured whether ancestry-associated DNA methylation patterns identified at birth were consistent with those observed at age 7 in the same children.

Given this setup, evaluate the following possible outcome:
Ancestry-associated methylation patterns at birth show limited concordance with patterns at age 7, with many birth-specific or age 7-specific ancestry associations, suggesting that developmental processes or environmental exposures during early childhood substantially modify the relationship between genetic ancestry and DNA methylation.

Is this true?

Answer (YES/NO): NO